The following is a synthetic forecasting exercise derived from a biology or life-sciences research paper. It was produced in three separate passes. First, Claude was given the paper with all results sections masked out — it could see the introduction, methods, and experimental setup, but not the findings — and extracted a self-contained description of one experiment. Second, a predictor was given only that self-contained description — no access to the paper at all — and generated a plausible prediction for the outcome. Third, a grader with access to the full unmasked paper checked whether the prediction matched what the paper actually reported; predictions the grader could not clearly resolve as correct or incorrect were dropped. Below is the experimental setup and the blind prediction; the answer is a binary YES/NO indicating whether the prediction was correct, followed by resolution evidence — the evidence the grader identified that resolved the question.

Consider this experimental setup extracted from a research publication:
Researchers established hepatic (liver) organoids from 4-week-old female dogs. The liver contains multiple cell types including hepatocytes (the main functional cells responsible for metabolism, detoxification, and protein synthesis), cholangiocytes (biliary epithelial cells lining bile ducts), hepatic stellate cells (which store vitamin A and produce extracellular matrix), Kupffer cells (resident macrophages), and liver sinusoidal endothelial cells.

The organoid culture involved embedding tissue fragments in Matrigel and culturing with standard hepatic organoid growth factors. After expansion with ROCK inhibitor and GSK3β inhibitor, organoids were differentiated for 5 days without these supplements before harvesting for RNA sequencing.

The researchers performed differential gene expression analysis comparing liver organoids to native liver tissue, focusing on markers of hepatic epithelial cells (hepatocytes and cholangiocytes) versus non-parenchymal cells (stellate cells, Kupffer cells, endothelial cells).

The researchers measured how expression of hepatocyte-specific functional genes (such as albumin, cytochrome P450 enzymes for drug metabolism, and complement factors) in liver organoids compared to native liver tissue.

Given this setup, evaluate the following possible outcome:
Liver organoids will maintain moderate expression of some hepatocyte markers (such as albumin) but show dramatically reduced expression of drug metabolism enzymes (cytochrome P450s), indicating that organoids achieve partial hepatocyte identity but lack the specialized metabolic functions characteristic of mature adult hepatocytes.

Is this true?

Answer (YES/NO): NO